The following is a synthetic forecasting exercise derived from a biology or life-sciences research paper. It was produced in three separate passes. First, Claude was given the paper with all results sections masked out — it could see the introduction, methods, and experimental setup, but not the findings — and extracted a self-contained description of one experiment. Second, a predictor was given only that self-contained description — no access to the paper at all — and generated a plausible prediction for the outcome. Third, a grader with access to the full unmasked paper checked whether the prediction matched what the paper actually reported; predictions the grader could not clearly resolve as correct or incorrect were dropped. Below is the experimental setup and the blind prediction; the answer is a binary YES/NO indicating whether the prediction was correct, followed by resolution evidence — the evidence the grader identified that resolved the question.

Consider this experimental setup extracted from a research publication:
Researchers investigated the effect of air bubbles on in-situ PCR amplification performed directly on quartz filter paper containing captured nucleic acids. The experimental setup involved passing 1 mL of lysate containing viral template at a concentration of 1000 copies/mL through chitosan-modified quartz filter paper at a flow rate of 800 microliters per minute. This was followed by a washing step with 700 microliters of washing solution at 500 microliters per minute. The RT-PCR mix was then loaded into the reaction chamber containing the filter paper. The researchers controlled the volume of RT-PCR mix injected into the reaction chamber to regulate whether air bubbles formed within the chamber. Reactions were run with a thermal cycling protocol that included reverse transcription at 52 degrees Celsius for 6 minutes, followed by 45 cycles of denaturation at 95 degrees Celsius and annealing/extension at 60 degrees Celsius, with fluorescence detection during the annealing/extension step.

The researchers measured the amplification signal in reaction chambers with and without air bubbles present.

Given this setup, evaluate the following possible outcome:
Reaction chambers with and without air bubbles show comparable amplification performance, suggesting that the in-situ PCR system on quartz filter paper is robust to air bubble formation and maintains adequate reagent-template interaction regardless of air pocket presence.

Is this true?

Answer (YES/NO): YES